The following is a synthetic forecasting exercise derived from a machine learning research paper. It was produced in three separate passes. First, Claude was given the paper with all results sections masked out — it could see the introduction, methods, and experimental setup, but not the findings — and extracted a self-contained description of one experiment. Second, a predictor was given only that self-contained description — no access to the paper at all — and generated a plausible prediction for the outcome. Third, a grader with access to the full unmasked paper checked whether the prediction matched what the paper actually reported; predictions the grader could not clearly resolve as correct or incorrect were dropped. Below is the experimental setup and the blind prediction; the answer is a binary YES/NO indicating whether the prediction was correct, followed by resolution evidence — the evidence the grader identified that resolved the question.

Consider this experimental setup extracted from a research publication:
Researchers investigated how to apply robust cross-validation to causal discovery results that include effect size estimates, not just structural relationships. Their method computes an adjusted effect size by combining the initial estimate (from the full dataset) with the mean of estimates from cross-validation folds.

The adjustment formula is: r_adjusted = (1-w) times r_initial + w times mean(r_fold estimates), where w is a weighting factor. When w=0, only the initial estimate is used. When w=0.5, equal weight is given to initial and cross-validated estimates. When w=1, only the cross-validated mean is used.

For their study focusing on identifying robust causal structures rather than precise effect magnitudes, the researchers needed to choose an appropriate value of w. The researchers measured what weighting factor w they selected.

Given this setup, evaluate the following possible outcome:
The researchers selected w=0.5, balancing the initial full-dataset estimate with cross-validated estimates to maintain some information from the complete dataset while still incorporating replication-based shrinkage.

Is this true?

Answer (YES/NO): NO